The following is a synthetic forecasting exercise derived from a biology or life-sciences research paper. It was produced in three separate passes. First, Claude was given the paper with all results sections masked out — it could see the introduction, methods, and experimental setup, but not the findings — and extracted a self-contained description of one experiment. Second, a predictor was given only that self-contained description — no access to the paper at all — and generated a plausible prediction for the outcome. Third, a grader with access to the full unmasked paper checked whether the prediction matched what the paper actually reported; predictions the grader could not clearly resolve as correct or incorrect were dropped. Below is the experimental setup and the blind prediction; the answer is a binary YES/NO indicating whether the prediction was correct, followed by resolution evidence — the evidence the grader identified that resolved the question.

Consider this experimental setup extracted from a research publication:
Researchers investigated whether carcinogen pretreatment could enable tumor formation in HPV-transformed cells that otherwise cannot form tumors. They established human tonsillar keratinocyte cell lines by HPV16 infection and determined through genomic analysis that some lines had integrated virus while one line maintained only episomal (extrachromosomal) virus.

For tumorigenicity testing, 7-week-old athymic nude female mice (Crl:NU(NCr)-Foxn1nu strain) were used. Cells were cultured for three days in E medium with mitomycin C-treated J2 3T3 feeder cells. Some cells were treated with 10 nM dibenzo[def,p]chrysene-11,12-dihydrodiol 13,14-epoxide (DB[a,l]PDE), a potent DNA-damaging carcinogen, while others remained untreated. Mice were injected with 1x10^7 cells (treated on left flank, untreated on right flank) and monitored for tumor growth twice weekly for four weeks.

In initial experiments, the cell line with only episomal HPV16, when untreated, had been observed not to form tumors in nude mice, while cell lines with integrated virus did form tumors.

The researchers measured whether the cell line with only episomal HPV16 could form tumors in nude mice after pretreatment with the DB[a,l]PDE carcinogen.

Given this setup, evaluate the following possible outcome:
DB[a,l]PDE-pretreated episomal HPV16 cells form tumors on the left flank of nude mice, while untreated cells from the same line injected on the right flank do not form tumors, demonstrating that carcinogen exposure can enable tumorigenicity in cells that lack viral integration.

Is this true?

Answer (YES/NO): NO